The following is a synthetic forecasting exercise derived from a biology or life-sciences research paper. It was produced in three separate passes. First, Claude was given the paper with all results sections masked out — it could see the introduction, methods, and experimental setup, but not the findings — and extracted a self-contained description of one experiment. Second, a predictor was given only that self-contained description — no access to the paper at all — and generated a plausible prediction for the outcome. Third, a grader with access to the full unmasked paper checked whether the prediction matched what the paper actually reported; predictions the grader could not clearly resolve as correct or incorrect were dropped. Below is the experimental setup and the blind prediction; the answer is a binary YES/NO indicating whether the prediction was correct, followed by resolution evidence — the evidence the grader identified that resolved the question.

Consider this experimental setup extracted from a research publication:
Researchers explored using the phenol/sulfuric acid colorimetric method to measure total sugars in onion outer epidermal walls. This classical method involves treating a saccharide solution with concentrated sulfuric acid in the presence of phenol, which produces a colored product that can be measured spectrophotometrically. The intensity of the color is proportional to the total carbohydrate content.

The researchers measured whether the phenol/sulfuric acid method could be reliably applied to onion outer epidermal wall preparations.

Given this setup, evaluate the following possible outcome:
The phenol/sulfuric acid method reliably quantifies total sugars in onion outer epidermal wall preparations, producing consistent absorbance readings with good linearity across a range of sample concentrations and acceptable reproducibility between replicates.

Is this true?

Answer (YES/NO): NO